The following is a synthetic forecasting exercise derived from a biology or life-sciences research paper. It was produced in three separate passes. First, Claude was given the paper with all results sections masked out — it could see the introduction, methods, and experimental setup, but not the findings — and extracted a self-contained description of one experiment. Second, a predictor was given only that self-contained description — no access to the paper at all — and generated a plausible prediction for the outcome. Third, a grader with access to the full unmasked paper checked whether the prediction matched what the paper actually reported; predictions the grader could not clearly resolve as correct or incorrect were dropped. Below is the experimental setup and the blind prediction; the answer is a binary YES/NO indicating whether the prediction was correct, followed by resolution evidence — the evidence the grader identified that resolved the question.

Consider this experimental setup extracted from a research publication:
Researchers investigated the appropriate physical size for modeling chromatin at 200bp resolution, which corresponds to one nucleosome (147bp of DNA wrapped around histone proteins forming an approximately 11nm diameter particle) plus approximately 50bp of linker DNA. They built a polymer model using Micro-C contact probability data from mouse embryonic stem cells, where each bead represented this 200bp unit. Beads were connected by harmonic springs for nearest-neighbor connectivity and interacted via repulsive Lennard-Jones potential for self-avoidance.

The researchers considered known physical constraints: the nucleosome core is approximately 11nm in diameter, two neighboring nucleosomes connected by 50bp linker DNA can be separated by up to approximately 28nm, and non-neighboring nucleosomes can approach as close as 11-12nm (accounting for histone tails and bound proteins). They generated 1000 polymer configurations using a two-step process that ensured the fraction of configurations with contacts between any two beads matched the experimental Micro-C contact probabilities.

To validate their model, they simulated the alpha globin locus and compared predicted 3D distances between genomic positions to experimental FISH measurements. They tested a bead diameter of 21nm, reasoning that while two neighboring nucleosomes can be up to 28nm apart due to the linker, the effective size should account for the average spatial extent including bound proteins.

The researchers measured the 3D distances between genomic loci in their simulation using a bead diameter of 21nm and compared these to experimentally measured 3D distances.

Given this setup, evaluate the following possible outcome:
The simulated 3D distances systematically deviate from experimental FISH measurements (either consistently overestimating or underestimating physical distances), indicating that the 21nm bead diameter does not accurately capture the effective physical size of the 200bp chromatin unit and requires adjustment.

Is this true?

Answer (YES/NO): NO